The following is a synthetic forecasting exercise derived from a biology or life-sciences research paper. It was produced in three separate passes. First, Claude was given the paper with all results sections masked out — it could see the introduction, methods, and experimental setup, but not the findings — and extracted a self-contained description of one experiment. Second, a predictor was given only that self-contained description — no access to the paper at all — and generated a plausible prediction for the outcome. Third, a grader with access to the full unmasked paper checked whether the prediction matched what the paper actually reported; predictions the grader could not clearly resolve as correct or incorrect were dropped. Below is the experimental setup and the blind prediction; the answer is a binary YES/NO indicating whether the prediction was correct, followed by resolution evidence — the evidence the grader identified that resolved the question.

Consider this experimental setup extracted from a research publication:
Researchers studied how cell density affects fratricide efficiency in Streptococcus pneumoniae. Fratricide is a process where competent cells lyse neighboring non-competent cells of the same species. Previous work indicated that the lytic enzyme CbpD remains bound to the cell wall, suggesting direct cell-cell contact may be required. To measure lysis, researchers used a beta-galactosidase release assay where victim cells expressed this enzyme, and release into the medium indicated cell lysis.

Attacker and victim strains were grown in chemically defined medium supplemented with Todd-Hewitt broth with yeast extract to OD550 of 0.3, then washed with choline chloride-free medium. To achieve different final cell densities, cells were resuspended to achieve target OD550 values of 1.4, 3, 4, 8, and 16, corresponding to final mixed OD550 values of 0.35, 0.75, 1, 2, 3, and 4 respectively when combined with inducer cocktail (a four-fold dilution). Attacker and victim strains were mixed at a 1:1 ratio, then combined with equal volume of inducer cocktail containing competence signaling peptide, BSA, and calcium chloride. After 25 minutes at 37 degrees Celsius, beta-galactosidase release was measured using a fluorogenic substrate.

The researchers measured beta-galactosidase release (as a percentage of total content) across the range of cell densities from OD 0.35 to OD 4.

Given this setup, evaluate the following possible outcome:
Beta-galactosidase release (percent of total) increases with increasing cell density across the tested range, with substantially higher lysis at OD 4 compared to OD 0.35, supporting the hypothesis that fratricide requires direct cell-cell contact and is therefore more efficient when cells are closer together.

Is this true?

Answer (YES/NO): NO